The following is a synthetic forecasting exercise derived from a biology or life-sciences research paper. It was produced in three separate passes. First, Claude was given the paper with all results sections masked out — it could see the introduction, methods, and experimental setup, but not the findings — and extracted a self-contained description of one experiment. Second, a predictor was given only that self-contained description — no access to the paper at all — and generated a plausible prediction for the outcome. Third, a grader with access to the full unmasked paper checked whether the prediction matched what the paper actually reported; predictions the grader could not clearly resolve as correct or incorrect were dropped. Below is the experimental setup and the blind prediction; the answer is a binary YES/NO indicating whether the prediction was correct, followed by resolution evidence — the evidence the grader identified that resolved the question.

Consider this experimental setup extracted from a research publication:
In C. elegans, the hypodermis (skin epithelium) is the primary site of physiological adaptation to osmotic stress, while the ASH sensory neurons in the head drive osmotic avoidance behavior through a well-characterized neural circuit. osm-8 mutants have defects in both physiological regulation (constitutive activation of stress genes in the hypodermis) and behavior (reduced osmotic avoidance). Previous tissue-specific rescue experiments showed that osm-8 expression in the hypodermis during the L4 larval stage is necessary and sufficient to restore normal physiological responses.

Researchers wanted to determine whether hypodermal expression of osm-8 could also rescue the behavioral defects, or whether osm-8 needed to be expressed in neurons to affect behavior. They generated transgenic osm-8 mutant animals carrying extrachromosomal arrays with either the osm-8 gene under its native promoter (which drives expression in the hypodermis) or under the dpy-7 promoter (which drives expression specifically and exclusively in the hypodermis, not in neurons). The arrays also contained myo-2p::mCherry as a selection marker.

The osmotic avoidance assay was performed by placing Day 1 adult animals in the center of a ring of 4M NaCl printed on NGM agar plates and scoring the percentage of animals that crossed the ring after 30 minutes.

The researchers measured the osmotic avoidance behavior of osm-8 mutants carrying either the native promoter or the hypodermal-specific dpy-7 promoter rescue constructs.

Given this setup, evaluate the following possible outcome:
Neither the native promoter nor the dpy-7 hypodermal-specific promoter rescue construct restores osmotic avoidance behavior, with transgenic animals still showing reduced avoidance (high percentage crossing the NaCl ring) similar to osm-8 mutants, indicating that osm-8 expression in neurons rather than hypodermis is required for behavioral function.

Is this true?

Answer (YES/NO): NO